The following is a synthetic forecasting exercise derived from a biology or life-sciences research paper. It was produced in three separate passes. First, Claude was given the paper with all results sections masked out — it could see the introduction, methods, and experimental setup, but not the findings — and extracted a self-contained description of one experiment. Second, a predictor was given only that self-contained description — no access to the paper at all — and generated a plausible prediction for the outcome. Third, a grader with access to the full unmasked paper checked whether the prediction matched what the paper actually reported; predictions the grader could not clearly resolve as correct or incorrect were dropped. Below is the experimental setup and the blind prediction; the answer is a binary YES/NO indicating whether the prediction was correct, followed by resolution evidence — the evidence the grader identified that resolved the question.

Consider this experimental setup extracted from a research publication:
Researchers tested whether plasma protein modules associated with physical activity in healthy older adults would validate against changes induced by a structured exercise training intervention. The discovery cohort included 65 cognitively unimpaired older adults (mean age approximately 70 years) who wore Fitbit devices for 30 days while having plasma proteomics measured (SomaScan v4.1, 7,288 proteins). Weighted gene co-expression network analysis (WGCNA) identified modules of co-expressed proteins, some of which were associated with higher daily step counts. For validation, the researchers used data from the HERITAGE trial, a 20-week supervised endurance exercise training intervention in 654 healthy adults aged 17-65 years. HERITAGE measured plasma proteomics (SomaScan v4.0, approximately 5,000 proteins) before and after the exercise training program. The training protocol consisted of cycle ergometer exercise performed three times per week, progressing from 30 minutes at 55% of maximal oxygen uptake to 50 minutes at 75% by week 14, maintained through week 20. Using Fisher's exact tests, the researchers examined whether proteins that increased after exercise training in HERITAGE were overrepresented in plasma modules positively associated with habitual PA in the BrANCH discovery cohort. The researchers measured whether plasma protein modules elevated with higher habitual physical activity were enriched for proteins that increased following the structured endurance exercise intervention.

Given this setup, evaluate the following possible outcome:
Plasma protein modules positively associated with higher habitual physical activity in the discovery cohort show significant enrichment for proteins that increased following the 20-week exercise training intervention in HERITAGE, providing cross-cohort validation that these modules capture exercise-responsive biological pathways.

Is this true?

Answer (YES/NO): YES